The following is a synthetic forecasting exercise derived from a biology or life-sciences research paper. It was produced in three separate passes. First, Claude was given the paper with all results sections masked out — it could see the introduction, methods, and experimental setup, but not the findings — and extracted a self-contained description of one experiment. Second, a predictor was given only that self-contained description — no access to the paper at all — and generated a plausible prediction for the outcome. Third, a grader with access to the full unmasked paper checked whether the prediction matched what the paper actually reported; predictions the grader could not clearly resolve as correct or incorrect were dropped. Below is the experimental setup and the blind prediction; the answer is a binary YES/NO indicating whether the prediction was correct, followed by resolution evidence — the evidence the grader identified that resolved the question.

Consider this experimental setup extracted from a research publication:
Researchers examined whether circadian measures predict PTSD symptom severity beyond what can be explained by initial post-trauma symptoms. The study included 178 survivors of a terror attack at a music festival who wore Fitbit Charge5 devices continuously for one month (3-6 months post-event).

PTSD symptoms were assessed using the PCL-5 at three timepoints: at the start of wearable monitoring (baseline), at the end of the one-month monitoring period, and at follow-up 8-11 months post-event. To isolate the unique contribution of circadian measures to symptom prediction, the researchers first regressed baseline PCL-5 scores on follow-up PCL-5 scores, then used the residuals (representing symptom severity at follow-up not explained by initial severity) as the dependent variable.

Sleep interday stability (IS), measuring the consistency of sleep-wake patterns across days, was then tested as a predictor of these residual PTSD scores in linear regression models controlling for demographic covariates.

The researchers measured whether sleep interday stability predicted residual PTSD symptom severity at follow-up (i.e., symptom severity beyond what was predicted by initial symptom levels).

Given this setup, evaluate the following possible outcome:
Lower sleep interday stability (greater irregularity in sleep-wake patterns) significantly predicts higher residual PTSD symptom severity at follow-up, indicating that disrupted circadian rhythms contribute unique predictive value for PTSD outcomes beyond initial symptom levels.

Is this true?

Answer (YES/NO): YES